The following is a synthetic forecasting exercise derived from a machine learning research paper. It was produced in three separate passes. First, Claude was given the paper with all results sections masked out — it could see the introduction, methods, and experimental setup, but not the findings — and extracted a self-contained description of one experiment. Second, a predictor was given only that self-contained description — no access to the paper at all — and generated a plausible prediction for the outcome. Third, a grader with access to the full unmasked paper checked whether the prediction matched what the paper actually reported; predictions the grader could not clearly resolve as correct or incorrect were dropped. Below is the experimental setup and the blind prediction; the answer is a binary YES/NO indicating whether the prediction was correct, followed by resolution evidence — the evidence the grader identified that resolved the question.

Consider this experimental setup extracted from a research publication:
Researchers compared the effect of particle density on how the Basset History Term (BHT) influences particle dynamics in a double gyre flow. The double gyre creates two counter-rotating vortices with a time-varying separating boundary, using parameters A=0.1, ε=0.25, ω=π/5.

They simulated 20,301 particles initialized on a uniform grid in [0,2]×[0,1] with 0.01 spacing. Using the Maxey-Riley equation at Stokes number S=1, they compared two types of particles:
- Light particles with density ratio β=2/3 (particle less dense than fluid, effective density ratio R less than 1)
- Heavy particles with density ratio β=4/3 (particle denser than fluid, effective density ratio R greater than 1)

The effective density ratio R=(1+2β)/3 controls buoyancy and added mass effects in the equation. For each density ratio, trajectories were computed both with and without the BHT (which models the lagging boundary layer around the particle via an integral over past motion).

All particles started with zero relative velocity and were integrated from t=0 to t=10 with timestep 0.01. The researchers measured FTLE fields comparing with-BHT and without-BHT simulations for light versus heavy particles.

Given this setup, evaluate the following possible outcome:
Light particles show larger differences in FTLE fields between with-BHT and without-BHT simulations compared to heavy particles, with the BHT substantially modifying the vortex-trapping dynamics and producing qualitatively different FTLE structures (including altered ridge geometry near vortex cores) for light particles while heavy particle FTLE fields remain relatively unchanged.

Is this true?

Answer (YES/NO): NO